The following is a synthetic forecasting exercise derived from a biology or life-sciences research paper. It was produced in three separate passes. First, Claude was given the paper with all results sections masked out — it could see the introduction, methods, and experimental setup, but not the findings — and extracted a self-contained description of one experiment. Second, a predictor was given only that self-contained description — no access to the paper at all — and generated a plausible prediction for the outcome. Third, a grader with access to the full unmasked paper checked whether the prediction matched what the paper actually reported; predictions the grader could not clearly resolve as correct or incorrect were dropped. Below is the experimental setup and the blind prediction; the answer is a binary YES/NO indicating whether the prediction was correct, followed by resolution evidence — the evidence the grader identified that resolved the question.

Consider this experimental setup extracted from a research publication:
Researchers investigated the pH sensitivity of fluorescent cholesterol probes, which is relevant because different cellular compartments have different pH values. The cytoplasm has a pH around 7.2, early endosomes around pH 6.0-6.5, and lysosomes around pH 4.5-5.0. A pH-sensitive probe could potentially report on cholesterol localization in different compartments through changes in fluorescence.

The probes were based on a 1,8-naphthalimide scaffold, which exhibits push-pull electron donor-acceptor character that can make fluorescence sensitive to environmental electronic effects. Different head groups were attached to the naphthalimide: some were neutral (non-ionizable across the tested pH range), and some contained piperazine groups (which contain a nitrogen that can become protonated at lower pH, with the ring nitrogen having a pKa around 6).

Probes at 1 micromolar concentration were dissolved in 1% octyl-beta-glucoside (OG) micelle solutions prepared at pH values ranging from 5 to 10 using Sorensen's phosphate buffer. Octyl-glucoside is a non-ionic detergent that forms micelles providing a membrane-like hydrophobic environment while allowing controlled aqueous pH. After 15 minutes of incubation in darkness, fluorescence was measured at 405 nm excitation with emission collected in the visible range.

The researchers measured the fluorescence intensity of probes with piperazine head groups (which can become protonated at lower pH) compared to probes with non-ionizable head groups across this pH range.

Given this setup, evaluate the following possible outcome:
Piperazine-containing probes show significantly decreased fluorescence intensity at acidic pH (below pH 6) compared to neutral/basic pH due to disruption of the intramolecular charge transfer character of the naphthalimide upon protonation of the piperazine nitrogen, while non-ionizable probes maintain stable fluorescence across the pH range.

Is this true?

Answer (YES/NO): NO